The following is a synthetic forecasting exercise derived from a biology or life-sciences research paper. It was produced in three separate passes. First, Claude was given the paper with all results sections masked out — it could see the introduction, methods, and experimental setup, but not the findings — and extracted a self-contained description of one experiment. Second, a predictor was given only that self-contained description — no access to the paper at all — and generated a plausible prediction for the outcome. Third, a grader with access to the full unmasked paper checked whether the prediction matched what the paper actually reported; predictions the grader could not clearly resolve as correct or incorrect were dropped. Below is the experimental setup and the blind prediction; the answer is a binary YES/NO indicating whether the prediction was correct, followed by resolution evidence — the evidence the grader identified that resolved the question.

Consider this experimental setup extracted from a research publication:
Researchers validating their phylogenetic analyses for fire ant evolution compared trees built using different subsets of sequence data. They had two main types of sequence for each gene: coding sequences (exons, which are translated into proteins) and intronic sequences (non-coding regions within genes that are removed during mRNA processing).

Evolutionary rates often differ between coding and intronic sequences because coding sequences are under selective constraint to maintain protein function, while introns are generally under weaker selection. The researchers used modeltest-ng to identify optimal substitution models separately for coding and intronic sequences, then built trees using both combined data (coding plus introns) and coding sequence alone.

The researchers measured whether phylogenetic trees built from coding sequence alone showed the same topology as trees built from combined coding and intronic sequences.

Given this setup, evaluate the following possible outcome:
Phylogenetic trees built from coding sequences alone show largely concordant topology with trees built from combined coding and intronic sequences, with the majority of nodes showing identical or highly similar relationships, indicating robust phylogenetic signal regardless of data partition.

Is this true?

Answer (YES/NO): YES